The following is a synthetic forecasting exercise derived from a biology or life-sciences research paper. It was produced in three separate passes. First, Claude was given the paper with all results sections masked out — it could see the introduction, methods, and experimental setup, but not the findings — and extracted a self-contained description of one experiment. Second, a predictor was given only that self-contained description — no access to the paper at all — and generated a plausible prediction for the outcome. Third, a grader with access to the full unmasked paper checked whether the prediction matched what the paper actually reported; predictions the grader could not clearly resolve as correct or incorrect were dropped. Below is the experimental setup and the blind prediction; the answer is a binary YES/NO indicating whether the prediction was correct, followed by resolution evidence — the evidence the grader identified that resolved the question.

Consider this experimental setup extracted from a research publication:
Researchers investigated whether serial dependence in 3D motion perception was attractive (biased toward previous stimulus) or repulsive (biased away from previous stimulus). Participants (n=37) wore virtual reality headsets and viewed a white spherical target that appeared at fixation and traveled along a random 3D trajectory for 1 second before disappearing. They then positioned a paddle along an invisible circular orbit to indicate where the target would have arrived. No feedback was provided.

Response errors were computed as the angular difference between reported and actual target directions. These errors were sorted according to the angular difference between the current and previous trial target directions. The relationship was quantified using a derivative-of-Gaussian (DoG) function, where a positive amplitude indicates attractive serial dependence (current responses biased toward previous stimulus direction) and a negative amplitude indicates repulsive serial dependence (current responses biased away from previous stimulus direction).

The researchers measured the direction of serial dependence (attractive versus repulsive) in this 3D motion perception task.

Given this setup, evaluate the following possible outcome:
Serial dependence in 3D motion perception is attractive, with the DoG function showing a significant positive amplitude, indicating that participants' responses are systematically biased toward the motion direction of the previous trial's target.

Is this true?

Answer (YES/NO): YES